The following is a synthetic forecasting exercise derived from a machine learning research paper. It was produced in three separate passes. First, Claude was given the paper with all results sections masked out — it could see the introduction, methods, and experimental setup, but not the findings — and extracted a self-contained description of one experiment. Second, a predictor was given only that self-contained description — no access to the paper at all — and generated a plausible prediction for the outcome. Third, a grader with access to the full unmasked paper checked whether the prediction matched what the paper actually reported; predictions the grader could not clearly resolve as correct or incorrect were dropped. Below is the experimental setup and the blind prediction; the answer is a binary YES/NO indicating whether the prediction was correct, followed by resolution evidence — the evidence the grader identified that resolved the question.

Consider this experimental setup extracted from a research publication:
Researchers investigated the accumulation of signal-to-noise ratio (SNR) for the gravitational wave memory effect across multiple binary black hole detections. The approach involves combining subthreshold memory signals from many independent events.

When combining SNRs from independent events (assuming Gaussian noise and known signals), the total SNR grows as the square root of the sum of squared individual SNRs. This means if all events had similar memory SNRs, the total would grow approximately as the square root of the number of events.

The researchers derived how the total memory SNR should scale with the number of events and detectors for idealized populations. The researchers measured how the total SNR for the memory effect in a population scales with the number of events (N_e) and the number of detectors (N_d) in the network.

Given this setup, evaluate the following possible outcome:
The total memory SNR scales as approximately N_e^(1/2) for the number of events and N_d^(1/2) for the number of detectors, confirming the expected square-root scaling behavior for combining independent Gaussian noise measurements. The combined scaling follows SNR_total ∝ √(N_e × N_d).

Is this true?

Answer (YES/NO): YES